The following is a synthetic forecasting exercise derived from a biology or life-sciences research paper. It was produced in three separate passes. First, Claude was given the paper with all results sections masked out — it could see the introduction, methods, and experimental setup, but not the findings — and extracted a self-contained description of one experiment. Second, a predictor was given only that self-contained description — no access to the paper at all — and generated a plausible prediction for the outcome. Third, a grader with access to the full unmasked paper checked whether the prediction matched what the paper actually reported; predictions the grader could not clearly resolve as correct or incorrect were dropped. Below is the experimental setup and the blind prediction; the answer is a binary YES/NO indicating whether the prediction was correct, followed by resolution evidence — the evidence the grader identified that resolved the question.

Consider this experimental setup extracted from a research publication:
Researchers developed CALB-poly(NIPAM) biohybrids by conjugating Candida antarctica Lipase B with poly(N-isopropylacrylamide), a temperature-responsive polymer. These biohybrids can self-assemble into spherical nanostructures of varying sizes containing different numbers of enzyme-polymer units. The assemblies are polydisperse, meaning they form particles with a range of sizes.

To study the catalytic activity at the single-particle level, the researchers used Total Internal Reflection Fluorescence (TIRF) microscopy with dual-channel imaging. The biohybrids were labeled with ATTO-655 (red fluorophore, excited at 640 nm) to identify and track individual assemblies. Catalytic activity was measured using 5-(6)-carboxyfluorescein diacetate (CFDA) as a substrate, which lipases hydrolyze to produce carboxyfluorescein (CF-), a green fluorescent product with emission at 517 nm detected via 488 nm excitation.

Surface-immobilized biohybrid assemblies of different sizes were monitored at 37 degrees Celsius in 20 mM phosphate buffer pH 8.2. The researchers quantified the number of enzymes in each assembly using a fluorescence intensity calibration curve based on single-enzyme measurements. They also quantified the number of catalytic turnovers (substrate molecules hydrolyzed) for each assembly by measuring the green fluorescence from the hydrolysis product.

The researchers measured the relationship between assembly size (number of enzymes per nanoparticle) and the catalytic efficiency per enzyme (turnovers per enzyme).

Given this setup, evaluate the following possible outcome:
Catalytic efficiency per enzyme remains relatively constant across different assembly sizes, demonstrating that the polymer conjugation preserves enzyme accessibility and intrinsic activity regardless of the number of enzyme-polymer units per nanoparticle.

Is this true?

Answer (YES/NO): NO